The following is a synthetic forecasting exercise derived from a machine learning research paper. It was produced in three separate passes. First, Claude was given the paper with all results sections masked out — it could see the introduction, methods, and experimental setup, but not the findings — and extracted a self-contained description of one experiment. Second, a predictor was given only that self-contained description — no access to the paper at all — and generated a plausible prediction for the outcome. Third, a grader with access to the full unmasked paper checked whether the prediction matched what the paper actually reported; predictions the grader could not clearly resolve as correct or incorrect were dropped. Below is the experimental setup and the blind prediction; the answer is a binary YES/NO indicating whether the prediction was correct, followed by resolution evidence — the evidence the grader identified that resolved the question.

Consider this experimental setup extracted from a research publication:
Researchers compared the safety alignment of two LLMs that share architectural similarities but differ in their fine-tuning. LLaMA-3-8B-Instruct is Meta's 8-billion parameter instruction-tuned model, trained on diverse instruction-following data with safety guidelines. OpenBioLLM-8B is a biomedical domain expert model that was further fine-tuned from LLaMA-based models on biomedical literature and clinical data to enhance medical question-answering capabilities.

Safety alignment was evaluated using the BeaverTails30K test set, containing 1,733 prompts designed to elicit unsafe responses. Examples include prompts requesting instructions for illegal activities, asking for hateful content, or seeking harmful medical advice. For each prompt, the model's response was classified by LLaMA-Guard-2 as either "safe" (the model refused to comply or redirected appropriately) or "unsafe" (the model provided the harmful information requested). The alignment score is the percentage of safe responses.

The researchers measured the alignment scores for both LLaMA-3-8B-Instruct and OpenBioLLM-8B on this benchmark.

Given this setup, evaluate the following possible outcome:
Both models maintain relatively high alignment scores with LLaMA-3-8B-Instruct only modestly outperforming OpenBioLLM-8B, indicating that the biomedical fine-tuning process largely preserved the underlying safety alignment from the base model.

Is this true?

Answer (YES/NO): NO